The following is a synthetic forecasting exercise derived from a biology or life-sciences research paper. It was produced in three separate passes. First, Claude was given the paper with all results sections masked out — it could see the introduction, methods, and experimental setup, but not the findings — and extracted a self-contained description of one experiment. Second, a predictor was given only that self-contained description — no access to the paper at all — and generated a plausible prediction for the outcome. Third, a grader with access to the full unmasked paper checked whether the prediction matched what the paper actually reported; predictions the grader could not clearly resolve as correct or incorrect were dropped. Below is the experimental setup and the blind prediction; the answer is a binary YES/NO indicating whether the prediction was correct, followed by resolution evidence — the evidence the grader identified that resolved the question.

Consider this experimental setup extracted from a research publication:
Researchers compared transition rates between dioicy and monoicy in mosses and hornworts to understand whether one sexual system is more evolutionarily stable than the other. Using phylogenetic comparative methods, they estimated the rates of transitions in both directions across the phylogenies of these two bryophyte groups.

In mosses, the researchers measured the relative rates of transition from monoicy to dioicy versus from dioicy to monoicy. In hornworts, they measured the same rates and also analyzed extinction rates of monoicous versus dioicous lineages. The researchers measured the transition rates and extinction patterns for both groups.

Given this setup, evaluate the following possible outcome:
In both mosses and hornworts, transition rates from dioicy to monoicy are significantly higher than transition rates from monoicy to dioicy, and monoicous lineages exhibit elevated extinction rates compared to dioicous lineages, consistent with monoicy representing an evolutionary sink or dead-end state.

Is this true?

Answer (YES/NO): NO